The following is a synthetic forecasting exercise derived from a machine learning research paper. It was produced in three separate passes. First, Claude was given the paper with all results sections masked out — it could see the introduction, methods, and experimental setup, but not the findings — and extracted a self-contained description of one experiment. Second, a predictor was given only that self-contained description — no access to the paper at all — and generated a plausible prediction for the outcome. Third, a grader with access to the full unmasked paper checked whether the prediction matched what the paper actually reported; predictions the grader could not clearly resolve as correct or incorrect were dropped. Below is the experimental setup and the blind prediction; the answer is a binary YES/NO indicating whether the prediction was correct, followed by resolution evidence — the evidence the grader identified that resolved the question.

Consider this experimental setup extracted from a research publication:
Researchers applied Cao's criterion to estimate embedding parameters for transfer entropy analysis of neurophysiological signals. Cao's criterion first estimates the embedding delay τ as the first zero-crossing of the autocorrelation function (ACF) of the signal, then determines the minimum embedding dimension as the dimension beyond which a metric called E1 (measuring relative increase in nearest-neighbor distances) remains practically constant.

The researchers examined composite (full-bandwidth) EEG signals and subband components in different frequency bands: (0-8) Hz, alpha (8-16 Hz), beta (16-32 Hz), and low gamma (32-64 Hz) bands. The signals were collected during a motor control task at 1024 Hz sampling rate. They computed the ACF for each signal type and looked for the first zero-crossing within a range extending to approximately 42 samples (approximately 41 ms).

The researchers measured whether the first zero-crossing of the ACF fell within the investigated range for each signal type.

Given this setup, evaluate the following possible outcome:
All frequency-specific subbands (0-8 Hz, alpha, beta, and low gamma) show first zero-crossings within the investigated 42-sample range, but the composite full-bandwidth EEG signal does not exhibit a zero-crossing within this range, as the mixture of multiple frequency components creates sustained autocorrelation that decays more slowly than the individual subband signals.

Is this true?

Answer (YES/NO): NO